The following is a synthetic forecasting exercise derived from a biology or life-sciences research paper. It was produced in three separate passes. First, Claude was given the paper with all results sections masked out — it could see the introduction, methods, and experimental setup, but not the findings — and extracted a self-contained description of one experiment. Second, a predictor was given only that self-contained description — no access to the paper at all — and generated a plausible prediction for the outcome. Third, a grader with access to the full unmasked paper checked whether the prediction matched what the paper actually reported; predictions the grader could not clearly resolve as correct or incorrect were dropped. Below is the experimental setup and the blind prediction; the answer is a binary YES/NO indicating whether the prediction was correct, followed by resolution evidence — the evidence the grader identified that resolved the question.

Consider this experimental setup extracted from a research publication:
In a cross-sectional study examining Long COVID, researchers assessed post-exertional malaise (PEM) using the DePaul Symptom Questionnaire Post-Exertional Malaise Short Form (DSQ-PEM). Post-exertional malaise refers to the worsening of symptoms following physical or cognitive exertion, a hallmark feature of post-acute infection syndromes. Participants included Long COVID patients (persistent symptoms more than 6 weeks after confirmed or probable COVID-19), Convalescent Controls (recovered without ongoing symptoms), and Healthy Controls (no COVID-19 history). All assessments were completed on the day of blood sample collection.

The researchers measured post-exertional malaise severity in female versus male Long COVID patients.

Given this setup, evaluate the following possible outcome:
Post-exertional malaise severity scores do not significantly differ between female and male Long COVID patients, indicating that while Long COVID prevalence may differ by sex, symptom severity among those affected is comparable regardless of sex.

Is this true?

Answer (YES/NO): NO